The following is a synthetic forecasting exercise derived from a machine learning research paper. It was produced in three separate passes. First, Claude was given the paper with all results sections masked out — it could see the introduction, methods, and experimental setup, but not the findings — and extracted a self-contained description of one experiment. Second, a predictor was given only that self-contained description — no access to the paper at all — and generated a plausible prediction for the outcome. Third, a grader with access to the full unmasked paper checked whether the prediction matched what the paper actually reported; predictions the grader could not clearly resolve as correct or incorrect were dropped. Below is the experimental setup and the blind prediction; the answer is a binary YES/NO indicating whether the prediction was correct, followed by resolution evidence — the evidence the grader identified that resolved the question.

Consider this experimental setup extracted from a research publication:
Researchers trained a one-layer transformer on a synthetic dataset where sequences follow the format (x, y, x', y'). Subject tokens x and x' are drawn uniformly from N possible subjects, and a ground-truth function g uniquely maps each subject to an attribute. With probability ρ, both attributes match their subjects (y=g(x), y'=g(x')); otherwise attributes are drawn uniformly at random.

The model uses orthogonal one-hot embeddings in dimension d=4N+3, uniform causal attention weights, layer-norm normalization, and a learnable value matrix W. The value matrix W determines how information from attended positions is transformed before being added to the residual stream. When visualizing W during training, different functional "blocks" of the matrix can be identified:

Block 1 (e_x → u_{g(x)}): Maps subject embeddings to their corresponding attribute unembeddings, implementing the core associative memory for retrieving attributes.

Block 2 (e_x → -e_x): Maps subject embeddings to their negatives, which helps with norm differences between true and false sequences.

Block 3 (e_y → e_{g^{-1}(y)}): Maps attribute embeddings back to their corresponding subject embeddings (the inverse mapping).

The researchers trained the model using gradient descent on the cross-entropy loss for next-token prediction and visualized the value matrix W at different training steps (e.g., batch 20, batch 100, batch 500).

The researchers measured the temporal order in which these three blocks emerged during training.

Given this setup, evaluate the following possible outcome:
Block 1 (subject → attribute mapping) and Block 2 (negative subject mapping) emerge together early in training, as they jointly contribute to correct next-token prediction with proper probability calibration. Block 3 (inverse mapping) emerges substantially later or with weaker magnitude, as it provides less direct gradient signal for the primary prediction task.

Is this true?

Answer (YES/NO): NO